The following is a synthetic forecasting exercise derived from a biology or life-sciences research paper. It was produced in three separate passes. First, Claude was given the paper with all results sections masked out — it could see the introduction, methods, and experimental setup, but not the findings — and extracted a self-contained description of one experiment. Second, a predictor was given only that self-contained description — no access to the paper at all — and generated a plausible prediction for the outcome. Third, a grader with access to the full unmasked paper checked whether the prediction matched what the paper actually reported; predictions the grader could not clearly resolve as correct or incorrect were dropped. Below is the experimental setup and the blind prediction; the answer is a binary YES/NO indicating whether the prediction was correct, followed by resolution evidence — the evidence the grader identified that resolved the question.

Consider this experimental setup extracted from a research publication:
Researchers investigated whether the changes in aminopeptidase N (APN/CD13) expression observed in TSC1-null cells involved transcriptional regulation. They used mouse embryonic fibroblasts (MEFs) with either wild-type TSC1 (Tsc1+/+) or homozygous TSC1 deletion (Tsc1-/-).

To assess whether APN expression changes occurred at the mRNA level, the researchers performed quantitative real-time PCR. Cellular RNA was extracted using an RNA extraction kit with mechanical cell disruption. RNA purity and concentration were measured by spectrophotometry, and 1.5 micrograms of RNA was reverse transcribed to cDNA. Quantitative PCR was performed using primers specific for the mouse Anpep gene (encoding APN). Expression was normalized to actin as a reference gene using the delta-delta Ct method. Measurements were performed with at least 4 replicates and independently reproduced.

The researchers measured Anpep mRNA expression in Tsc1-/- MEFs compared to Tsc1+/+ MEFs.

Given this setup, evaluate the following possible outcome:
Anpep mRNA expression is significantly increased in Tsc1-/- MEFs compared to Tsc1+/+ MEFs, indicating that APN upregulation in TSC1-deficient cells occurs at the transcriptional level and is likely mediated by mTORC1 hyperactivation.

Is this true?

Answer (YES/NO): NO